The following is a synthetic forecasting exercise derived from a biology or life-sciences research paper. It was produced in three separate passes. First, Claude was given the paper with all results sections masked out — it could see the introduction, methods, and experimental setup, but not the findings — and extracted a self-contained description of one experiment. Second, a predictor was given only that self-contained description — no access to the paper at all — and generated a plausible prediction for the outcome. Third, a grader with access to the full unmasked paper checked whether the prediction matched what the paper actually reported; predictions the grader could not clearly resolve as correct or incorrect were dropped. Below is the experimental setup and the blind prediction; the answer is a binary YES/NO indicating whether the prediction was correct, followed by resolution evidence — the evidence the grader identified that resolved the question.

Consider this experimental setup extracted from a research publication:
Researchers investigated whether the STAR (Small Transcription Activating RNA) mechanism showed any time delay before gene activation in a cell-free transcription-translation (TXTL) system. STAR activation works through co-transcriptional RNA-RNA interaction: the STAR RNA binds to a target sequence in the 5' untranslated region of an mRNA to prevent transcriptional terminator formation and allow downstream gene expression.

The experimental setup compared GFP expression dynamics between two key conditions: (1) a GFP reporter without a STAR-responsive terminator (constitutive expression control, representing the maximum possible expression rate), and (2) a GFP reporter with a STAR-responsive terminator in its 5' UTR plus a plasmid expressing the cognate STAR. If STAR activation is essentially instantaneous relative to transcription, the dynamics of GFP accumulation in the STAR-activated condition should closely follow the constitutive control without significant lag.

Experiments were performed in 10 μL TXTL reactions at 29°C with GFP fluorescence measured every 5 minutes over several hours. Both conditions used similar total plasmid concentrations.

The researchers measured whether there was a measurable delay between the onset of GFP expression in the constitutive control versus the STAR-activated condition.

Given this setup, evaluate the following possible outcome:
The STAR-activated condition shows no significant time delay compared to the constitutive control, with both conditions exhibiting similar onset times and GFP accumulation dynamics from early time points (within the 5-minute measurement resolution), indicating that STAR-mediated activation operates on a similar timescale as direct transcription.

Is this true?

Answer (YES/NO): NO